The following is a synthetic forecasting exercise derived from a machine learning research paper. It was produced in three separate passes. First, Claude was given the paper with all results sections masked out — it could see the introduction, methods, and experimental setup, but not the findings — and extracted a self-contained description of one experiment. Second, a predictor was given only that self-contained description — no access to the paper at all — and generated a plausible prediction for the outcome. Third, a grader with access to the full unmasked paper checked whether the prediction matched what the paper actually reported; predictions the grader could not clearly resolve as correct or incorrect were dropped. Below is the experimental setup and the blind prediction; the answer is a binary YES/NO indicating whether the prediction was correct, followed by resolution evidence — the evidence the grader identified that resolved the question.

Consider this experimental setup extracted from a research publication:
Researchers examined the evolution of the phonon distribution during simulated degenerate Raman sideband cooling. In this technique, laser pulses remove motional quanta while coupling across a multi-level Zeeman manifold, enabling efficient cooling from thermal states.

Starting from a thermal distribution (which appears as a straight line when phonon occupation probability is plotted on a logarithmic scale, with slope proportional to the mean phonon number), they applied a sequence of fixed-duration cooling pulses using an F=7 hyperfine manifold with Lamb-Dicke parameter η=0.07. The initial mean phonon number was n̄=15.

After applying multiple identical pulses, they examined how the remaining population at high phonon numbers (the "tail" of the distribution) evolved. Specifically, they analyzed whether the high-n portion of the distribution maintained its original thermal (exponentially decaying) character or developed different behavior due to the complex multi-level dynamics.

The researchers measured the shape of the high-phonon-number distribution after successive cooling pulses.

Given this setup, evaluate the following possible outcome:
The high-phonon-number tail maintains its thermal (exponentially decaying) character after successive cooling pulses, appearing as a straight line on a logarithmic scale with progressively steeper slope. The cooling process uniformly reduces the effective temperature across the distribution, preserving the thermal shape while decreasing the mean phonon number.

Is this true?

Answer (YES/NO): NO